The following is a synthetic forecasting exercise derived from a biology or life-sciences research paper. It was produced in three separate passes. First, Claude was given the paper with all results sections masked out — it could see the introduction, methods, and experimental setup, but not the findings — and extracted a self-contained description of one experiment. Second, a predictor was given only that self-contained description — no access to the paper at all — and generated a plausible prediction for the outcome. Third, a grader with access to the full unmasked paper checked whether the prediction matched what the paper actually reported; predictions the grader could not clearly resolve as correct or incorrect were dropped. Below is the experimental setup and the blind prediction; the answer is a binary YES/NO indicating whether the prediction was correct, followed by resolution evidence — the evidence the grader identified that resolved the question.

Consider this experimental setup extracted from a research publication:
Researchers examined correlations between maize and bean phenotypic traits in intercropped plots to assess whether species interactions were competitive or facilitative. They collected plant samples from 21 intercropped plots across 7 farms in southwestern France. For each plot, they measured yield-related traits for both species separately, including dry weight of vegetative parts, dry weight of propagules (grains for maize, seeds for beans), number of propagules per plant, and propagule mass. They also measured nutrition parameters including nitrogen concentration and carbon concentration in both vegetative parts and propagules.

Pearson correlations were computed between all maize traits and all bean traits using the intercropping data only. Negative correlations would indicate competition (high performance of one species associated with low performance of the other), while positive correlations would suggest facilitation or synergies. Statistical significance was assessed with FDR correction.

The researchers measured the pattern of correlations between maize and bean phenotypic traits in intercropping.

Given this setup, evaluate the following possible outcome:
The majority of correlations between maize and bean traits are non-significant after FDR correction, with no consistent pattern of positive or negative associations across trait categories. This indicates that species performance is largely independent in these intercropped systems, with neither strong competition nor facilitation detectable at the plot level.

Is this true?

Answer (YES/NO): NO